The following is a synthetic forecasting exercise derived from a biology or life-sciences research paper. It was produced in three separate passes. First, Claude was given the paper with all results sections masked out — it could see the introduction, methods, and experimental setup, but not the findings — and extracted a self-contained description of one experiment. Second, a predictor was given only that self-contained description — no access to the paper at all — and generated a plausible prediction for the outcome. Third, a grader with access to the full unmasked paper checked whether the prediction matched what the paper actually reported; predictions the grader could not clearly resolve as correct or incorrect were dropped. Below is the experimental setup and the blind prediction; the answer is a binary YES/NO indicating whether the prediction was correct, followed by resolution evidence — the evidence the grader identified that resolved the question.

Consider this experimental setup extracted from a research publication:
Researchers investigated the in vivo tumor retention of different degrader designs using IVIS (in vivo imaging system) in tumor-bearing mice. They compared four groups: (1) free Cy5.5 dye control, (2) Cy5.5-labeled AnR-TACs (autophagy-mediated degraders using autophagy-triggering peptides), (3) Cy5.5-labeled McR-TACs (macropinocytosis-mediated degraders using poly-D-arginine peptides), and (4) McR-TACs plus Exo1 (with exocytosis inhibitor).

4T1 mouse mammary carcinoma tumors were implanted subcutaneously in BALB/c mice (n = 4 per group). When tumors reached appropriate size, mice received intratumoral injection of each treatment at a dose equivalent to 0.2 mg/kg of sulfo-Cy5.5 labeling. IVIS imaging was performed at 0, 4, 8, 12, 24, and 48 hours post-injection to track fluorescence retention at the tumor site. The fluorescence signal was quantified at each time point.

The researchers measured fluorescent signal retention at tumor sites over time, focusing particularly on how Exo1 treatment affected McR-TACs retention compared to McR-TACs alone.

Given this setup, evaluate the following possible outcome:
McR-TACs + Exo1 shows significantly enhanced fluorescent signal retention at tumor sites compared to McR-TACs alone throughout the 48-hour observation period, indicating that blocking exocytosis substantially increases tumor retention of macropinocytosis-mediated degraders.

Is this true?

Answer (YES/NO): NO